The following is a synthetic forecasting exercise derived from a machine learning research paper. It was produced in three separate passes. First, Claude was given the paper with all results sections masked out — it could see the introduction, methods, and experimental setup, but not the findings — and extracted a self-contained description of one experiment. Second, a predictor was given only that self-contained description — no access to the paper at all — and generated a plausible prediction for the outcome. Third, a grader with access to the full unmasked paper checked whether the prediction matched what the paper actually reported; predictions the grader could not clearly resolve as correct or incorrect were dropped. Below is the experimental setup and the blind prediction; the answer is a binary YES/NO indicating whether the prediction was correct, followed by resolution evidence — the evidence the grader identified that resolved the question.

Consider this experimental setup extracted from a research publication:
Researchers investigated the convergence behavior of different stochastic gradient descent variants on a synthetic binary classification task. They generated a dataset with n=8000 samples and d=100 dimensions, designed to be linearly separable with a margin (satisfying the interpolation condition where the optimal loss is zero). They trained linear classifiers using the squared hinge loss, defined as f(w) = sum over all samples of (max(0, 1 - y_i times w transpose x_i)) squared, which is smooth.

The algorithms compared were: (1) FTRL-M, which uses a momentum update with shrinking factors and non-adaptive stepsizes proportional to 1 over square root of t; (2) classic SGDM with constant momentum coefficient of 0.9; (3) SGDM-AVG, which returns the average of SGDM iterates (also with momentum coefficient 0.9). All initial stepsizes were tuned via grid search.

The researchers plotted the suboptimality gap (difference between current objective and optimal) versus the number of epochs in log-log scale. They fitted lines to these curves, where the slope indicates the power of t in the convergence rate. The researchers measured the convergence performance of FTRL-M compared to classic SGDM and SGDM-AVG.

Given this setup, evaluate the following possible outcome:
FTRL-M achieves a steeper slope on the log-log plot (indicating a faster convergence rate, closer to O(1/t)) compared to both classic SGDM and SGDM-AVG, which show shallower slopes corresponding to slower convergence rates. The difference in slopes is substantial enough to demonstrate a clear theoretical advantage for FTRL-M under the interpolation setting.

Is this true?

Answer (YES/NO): NO